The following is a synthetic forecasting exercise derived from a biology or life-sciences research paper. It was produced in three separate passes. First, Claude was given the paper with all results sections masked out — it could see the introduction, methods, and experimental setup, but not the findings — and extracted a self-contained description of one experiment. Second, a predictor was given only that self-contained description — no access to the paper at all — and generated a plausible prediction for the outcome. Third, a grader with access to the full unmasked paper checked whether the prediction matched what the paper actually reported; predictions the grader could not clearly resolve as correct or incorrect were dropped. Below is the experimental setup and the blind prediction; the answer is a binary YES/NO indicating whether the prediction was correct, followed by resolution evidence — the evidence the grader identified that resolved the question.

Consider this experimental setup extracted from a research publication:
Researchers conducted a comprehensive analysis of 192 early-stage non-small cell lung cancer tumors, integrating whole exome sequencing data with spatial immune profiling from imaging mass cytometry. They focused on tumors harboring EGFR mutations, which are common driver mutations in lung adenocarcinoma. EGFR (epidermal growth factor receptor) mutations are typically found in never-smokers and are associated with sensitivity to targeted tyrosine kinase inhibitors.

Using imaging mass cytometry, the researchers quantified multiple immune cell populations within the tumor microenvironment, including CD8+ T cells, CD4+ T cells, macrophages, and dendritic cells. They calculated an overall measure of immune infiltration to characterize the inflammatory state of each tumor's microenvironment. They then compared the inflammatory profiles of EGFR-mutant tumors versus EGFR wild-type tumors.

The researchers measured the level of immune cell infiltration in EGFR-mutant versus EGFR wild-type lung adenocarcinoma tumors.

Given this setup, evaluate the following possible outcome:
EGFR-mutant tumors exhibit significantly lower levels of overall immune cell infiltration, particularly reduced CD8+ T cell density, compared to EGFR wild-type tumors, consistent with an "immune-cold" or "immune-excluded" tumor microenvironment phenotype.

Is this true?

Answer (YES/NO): NO